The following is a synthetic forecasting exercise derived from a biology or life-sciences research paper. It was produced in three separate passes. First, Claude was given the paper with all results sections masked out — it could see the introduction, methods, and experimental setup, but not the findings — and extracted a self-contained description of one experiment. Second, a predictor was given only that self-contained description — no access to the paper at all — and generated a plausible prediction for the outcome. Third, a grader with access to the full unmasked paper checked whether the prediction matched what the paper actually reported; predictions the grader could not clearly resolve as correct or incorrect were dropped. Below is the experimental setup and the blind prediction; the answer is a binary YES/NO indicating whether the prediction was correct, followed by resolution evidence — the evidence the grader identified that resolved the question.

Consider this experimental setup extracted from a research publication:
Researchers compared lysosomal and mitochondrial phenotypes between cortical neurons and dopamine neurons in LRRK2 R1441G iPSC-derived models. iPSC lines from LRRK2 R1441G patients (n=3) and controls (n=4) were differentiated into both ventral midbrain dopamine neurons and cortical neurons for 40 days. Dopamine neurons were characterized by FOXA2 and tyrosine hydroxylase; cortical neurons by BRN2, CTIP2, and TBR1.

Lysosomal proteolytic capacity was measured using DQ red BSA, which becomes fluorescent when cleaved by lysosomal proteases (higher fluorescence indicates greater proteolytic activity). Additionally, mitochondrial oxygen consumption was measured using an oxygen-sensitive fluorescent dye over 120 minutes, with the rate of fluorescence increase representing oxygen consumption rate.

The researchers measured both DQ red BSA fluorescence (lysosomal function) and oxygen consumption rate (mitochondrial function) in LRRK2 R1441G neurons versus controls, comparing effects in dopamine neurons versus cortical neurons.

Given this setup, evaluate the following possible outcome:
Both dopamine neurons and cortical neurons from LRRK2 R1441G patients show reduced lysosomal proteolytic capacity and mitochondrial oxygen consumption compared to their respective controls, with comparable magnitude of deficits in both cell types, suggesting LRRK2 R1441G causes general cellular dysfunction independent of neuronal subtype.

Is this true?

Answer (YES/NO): NO